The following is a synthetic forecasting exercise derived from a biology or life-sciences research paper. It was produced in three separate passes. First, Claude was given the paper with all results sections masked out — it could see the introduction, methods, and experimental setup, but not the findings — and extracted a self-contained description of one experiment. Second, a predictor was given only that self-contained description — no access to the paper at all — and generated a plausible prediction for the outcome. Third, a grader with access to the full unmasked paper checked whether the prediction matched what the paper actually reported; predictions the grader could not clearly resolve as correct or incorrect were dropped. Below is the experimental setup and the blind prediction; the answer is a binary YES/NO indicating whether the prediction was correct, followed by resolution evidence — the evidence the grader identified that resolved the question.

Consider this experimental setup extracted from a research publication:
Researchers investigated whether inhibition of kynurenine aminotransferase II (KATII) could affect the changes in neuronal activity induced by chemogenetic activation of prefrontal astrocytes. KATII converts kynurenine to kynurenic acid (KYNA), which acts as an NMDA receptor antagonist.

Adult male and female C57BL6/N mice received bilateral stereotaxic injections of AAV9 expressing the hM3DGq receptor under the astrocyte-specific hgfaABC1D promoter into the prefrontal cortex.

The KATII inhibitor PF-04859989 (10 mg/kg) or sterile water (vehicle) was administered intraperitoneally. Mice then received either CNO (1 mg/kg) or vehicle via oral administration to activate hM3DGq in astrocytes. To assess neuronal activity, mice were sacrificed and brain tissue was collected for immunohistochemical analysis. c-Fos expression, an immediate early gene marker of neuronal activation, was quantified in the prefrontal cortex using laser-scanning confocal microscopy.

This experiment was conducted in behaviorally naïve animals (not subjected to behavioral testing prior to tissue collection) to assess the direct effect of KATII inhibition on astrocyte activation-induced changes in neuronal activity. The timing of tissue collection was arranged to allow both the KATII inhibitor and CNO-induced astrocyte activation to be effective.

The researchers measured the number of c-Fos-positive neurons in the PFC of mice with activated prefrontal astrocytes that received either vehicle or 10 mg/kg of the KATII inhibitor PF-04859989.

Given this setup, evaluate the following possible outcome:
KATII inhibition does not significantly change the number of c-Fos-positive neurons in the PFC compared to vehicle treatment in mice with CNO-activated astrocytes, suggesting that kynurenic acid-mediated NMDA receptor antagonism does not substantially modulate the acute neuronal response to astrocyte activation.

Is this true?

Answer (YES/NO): NO